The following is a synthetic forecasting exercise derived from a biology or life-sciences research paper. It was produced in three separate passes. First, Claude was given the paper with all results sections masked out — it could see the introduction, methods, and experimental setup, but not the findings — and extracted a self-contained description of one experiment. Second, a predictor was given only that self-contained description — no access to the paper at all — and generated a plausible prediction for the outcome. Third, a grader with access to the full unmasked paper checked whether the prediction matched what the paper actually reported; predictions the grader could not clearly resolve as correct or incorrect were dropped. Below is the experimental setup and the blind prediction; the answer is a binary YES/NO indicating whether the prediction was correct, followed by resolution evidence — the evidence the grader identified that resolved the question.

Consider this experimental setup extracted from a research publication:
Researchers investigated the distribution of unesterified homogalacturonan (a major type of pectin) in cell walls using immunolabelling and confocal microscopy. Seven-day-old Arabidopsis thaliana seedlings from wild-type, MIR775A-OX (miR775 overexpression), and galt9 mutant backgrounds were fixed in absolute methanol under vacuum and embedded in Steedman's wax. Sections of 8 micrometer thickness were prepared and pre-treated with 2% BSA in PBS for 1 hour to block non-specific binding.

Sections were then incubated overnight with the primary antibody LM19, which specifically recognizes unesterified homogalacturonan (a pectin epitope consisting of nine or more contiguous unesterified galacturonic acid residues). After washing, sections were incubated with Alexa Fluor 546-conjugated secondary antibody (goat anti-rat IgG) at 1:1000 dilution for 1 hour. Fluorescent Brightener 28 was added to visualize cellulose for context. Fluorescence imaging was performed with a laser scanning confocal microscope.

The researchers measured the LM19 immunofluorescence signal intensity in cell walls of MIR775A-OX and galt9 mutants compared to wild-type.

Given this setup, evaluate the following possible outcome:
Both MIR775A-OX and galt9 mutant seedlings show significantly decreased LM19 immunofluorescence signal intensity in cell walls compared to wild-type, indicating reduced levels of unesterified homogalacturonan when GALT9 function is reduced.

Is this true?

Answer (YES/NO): YES